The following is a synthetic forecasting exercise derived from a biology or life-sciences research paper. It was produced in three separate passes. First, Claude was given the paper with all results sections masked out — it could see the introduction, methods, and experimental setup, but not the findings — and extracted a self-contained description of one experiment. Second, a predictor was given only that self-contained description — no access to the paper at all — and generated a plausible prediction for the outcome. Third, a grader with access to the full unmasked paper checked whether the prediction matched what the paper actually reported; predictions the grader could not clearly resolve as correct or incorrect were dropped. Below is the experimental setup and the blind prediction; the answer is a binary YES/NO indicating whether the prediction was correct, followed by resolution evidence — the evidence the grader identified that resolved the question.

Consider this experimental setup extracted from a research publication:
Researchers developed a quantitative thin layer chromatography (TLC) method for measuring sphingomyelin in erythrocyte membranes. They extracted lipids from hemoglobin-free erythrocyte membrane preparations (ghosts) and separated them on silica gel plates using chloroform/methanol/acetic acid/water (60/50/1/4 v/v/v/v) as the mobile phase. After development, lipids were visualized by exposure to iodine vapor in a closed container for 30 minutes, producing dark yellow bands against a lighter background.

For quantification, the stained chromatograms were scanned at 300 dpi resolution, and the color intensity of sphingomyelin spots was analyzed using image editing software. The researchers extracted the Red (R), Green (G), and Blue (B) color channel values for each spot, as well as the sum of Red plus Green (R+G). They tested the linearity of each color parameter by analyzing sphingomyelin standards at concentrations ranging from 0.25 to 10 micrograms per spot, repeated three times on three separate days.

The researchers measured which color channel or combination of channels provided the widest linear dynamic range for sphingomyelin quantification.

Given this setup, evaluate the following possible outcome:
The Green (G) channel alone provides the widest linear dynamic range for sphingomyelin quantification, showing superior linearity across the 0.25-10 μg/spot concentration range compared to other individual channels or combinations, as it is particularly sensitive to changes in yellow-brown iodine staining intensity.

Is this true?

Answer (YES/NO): NO